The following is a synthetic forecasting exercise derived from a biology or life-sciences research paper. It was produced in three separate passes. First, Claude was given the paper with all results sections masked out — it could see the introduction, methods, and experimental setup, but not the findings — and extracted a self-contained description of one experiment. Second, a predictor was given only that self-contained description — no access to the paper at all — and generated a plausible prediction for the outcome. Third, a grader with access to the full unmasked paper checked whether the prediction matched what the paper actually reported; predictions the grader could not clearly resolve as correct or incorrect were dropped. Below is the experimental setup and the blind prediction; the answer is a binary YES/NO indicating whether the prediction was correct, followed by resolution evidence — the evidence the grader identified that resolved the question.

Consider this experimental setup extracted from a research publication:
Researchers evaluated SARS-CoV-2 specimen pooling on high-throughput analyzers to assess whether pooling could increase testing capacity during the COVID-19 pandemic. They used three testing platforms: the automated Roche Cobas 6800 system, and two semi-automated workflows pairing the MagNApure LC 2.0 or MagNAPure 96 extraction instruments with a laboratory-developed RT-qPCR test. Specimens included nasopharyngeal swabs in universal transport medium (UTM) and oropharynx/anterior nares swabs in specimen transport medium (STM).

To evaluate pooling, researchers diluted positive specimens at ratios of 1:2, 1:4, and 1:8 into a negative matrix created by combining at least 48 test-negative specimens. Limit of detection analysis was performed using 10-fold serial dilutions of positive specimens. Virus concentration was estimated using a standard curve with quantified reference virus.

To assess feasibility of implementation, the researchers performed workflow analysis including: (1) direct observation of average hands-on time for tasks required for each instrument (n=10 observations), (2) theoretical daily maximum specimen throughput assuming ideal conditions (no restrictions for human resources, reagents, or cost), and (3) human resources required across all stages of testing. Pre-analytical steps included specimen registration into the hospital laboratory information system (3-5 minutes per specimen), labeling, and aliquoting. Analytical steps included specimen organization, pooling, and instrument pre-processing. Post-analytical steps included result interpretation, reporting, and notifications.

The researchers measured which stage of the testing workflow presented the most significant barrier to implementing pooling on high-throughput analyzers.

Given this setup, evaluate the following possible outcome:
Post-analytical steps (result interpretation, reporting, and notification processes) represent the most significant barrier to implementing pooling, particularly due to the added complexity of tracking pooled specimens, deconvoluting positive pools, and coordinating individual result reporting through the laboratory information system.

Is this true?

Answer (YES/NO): NO